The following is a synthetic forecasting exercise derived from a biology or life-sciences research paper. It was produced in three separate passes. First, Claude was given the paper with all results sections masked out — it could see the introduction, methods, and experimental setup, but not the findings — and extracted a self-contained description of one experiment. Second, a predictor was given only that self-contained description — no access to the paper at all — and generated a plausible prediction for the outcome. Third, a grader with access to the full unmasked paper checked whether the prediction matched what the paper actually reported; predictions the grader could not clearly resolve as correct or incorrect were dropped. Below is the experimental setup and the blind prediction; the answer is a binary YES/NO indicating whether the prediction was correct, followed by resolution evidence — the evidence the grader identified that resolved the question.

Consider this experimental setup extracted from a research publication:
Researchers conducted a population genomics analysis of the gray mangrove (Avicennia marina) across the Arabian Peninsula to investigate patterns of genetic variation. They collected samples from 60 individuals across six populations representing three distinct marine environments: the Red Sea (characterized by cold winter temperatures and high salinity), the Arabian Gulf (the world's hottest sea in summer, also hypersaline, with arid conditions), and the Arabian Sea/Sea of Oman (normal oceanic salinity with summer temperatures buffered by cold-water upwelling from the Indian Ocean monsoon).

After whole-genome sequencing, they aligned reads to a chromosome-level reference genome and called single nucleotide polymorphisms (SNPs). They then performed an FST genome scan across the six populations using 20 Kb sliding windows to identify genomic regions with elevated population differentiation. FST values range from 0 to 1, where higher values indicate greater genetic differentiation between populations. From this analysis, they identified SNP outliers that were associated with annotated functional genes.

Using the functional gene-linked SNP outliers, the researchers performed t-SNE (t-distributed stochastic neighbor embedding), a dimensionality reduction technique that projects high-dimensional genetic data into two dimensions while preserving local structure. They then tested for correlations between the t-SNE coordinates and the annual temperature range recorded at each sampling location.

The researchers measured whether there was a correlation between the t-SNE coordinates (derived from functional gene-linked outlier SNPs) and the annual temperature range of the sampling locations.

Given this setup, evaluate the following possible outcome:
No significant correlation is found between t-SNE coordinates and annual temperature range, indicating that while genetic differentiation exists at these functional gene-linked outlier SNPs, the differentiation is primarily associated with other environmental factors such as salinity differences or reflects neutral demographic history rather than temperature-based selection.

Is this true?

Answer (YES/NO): NO